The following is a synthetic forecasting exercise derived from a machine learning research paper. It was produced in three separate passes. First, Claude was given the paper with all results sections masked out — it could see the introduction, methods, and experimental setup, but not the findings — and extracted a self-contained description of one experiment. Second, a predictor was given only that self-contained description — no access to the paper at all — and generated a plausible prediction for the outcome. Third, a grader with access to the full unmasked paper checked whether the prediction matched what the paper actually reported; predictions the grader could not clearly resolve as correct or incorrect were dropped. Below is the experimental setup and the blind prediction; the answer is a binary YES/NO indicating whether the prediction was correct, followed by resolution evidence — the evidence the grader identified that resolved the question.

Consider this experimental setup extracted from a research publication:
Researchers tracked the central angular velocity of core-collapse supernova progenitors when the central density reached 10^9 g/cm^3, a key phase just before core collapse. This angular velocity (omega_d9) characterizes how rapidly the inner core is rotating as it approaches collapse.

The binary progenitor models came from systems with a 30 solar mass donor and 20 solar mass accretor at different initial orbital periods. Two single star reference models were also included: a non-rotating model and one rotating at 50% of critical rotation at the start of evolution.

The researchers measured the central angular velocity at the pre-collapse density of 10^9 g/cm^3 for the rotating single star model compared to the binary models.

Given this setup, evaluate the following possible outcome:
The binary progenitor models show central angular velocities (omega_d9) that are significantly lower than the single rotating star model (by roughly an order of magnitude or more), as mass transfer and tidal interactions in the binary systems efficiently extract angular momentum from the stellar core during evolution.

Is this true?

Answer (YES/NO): NO